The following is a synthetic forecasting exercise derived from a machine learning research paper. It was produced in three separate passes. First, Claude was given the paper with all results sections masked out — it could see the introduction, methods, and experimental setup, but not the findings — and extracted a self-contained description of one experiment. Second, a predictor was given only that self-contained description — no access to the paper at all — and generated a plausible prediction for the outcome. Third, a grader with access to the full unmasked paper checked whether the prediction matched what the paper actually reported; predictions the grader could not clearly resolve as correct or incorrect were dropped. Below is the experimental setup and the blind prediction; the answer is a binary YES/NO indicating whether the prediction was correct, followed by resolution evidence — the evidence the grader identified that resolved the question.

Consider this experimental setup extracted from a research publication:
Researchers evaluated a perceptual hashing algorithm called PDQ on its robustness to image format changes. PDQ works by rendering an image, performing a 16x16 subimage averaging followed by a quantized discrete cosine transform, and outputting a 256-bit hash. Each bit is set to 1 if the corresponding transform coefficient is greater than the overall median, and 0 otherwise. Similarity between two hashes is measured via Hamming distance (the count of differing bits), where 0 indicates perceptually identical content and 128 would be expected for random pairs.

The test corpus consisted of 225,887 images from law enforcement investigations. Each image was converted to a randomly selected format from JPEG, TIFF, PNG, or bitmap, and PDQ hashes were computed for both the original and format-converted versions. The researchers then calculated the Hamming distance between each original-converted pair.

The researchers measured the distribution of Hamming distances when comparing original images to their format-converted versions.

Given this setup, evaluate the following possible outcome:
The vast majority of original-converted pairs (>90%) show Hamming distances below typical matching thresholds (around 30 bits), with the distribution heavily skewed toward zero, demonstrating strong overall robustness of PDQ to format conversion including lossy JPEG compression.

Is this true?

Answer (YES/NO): YES